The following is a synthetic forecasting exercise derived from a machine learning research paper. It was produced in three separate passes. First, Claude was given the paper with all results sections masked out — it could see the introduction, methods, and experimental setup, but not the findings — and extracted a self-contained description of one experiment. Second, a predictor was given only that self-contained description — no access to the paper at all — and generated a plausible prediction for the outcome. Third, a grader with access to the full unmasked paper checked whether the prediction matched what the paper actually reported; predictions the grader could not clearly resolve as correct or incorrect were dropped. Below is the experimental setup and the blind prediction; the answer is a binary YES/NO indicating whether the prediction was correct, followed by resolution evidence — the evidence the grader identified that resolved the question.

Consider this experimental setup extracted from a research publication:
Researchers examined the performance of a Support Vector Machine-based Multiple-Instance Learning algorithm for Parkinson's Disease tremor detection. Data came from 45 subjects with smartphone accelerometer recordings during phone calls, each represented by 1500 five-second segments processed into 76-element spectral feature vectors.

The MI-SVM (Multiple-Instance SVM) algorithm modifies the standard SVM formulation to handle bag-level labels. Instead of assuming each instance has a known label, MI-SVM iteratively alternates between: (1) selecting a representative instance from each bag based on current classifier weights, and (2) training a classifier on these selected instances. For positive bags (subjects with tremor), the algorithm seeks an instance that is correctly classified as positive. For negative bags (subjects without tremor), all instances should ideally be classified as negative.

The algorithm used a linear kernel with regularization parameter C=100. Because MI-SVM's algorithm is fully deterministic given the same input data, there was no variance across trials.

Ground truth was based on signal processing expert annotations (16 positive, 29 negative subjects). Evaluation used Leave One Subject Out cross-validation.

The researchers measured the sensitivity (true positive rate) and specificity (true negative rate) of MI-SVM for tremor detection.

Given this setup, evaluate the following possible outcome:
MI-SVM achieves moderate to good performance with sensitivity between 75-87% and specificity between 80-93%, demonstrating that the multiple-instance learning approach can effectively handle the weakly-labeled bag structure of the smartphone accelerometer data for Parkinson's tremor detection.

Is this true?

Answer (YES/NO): NO